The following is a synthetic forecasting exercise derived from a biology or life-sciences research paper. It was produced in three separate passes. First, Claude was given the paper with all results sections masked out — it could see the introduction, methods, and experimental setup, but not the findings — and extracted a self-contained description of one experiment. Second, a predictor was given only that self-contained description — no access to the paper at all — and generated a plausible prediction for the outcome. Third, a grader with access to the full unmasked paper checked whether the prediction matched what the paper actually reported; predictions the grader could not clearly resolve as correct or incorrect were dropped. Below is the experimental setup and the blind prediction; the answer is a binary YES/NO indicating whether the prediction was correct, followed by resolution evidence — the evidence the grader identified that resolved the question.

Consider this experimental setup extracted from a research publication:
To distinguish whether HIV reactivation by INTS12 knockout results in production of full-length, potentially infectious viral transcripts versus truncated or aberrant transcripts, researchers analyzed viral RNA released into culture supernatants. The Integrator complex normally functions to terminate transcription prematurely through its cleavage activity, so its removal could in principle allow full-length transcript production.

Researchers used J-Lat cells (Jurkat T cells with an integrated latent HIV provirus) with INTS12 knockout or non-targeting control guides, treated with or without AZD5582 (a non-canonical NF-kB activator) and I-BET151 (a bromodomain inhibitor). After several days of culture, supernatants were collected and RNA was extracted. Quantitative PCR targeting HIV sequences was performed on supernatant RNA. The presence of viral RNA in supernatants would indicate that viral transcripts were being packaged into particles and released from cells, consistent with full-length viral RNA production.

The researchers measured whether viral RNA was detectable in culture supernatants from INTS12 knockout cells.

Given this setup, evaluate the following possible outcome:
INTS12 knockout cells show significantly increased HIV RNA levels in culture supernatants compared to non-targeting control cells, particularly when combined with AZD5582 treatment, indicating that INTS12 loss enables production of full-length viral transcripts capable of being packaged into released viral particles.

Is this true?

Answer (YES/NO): YES